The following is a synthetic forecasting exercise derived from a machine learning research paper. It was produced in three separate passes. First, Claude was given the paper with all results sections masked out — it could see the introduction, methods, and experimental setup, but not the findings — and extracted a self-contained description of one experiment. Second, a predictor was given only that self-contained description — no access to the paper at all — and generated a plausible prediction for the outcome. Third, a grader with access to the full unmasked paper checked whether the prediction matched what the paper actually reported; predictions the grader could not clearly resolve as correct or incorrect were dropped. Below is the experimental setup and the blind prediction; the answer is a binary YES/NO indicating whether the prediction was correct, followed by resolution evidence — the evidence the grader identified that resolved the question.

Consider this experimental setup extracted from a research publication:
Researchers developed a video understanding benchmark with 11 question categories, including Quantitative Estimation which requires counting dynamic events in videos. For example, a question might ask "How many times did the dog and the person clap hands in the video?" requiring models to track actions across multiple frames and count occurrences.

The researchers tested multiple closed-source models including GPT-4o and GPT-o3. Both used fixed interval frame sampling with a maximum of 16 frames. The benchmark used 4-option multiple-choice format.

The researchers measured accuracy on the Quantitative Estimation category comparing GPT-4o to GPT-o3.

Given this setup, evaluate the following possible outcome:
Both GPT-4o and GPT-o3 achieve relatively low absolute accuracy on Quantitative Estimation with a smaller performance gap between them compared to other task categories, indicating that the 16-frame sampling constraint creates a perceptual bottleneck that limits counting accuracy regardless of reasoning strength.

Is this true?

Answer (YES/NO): NO